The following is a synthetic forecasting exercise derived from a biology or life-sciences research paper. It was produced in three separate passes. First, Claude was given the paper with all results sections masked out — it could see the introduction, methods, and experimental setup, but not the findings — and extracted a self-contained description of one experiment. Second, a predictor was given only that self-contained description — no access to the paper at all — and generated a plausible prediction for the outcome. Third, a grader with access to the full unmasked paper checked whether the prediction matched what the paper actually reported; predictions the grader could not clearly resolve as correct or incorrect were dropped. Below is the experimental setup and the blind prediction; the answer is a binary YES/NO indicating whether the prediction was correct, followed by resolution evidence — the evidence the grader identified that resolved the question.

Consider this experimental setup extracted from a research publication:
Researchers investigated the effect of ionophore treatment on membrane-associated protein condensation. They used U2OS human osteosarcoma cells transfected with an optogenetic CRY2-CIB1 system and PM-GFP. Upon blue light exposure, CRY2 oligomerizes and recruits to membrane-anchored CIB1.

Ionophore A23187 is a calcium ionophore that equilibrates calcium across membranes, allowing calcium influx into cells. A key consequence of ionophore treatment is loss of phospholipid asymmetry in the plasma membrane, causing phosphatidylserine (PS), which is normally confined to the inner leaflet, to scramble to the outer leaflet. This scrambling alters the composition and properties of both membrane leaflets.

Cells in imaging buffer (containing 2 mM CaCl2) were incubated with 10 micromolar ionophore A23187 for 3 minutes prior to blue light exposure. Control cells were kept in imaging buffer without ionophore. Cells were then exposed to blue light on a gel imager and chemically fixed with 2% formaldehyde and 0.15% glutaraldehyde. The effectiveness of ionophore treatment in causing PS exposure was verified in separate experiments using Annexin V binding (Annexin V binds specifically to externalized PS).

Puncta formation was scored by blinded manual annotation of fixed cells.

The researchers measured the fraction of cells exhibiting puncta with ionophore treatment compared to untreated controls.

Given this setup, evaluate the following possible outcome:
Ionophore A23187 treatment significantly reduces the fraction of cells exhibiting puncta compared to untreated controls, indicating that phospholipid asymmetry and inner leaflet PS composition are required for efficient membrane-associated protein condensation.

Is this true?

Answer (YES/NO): YES